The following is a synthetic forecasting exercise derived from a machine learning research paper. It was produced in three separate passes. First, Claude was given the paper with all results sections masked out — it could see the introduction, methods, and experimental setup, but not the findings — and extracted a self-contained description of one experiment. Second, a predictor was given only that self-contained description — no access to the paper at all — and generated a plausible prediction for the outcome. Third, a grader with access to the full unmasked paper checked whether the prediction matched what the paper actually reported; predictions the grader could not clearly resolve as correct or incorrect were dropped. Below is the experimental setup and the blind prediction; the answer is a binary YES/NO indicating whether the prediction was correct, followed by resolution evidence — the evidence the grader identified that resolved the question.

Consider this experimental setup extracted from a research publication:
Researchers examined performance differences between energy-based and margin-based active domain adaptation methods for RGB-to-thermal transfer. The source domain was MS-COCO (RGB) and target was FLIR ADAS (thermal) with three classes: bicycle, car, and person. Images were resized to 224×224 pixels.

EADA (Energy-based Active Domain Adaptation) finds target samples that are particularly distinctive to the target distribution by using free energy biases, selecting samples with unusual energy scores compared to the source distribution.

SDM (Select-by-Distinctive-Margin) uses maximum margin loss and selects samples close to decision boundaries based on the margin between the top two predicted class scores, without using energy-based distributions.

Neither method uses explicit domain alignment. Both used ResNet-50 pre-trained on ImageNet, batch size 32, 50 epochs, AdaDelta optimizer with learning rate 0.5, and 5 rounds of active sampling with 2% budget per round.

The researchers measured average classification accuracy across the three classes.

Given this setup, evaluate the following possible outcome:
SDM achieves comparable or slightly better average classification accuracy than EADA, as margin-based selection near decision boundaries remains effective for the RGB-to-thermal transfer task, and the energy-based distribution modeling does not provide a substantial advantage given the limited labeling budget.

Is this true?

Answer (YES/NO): NO